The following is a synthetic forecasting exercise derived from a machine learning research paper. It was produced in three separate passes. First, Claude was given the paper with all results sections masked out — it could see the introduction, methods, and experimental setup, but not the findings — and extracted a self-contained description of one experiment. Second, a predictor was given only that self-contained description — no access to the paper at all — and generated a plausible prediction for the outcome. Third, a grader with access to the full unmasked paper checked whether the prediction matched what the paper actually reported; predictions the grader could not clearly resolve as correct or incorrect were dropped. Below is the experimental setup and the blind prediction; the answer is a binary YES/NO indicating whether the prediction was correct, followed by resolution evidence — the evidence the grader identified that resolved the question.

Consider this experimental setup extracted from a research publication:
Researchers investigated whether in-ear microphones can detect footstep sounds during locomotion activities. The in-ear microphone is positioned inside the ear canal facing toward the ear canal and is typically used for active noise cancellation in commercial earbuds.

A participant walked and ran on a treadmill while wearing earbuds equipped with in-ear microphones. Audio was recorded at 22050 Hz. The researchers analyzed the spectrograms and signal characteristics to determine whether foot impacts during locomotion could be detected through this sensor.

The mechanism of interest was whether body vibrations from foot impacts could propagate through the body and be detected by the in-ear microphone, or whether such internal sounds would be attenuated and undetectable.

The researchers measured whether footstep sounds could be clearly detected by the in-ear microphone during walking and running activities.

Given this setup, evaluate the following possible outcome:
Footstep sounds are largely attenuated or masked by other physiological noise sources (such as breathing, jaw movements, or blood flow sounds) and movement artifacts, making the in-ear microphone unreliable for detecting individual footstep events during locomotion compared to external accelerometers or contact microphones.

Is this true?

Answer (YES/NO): NO